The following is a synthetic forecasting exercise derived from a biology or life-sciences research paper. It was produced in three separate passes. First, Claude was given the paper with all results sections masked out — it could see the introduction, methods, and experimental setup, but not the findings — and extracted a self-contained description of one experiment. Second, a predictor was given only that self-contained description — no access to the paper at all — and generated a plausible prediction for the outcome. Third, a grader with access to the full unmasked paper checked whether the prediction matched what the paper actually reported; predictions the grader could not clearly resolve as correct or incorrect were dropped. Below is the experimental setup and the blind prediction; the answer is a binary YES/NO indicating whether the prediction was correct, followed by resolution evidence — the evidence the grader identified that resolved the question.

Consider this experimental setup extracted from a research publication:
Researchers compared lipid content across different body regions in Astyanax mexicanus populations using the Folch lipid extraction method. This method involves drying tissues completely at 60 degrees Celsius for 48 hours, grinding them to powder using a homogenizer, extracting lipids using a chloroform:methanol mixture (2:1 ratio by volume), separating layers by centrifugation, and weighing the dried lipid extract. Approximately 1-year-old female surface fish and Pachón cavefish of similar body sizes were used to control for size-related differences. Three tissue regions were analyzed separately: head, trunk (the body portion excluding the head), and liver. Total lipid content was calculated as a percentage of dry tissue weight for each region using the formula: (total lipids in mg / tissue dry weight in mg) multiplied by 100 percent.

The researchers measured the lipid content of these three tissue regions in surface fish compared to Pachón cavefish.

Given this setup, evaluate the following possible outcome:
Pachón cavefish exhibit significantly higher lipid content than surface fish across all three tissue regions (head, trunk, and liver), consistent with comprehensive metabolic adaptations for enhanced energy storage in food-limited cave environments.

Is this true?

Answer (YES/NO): NO